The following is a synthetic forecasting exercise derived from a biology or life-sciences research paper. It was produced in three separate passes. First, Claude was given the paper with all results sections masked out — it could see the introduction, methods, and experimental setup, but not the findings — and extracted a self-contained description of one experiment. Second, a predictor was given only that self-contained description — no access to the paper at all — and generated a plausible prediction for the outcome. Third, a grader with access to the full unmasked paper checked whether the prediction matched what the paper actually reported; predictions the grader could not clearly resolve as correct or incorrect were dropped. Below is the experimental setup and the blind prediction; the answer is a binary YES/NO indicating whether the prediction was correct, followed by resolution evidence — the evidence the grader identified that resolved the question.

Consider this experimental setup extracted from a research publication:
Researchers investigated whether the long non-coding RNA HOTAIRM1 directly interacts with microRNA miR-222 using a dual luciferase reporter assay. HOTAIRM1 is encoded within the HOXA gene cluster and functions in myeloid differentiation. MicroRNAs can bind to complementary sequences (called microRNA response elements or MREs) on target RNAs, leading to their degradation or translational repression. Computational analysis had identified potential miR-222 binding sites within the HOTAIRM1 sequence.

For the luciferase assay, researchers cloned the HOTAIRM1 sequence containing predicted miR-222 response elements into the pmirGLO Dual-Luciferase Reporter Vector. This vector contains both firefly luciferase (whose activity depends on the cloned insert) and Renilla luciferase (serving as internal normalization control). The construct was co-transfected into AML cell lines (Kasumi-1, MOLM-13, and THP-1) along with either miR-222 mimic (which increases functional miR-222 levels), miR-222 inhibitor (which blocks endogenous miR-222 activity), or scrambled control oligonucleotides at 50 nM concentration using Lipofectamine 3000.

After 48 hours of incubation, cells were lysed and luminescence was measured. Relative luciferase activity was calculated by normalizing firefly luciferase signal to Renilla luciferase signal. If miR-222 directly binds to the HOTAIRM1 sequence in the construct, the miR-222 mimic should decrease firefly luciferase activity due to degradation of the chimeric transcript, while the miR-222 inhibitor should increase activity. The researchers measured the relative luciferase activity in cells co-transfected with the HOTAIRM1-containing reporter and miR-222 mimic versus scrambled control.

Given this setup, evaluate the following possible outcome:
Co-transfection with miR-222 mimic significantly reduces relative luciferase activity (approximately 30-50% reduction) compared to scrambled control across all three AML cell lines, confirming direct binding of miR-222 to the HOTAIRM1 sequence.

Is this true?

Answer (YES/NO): NO